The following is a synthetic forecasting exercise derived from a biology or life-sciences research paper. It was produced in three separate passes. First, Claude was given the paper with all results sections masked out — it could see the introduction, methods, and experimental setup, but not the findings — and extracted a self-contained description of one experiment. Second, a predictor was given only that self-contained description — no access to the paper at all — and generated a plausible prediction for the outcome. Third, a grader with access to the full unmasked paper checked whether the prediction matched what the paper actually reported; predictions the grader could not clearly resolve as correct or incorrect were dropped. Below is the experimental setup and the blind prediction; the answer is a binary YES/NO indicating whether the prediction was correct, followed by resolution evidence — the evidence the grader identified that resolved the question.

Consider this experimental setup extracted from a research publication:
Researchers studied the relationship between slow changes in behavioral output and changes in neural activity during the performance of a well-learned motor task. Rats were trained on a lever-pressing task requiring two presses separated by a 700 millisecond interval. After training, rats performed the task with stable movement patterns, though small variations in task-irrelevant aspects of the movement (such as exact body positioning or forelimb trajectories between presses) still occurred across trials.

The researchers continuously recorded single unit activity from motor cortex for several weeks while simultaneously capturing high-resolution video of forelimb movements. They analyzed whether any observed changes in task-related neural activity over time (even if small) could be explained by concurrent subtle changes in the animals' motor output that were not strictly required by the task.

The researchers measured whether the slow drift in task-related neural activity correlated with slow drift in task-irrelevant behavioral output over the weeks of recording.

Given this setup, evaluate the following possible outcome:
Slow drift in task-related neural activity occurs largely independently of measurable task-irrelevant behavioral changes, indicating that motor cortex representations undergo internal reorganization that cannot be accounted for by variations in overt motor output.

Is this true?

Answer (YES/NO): NO